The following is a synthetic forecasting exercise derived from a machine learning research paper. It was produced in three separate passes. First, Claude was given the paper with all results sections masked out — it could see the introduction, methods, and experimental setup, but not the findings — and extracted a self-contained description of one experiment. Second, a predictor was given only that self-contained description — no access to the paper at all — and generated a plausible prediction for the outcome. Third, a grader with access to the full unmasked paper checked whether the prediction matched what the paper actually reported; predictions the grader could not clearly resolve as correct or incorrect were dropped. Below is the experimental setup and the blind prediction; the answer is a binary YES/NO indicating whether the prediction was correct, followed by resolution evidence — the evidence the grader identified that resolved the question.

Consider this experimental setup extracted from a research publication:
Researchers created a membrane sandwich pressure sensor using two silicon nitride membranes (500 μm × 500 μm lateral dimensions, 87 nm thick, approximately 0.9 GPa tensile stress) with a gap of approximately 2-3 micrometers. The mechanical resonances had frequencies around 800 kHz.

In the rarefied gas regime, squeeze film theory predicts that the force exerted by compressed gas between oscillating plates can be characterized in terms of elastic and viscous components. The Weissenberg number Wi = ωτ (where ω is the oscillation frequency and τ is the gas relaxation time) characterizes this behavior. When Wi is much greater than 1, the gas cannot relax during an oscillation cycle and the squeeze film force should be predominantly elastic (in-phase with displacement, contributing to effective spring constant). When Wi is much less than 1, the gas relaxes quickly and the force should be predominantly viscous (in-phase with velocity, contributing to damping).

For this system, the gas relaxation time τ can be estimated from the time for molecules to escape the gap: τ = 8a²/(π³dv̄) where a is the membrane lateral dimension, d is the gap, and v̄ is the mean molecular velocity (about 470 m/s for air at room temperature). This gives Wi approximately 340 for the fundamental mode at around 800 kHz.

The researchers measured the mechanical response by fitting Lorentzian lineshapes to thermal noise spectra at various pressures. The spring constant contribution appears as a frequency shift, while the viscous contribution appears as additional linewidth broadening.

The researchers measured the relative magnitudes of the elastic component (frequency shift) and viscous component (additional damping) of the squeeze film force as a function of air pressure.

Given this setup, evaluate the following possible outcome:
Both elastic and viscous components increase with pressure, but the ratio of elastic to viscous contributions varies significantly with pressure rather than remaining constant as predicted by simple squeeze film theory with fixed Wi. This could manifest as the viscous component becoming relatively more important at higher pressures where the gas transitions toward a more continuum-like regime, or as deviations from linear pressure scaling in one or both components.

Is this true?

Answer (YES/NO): NO